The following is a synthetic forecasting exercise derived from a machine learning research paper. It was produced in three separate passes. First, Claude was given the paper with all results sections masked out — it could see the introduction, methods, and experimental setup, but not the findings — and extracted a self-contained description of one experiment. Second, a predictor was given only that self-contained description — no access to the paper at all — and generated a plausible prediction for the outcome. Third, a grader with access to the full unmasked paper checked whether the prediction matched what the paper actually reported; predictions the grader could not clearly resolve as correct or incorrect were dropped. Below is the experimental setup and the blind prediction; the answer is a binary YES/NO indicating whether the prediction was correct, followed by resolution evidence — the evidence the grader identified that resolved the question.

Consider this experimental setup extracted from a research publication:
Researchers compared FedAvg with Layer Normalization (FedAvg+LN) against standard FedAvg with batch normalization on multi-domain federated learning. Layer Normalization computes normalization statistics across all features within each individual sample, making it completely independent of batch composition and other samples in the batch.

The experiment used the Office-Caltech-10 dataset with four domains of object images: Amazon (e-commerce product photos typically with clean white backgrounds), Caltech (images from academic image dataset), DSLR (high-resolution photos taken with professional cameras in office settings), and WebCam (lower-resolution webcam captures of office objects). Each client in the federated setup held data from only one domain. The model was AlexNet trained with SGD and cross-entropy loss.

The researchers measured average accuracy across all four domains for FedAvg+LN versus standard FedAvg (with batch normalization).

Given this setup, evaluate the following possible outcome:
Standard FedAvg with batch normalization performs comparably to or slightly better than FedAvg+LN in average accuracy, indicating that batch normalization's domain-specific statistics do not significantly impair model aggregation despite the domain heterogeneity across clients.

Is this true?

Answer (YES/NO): NO